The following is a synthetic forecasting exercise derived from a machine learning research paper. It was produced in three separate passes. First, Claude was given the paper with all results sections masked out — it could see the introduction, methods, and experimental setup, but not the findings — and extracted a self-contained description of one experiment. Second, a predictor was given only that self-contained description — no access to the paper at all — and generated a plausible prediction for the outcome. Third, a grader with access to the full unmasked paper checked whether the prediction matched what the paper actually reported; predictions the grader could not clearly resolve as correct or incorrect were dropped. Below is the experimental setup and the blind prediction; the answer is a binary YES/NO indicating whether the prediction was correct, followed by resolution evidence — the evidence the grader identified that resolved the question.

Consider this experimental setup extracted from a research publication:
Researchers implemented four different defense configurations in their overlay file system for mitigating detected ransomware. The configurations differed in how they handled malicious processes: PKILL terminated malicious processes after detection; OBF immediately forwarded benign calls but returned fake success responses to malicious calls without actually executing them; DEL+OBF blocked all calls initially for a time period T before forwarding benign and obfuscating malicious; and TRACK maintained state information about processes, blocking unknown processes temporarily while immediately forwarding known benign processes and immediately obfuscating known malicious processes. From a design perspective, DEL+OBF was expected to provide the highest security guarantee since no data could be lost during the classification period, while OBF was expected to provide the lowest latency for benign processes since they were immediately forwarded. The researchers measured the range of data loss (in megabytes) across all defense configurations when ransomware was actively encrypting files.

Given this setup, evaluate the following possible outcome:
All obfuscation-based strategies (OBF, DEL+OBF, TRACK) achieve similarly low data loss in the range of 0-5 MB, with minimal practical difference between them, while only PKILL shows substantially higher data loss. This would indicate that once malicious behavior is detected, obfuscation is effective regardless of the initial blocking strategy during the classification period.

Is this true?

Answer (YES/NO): NO